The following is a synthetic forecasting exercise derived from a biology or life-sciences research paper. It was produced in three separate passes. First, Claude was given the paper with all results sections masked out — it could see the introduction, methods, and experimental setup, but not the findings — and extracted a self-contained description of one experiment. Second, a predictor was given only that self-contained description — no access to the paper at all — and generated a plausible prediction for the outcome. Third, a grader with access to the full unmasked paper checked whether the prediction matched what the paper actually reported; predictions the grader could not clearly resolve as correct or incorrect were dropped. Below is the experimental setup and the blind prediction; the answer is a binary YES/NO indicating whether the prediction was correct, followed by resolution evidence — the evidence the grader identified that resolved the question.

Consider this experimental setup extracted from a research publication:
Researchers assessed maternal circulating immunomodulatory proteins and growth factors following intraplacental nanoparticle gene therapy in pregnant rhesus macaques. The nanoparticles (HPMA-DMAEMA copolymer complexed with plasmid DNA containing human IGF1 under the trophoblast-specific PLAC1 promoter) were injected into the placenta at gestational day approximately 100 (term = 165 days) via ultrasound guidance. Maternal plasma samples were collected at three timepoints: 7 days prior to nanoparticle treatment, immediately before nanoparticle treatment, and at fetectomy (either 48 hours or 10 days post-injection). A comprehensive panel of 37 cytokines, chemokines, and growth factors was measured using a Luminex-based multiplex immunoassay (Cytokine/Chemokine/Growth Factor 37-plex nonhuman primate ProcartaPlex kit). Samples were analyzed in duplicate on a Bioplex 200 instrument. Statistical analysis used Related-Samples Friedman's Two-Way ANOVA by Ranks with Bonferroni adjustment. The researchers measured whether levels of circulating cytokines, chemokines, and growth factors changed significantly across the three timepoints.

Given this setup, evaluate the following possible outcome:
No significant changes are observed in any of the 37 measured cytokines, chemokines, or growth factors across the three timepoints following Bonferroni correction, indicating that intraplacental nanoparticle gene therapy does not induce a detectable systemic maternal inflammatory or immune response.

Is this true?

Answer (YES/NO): NO